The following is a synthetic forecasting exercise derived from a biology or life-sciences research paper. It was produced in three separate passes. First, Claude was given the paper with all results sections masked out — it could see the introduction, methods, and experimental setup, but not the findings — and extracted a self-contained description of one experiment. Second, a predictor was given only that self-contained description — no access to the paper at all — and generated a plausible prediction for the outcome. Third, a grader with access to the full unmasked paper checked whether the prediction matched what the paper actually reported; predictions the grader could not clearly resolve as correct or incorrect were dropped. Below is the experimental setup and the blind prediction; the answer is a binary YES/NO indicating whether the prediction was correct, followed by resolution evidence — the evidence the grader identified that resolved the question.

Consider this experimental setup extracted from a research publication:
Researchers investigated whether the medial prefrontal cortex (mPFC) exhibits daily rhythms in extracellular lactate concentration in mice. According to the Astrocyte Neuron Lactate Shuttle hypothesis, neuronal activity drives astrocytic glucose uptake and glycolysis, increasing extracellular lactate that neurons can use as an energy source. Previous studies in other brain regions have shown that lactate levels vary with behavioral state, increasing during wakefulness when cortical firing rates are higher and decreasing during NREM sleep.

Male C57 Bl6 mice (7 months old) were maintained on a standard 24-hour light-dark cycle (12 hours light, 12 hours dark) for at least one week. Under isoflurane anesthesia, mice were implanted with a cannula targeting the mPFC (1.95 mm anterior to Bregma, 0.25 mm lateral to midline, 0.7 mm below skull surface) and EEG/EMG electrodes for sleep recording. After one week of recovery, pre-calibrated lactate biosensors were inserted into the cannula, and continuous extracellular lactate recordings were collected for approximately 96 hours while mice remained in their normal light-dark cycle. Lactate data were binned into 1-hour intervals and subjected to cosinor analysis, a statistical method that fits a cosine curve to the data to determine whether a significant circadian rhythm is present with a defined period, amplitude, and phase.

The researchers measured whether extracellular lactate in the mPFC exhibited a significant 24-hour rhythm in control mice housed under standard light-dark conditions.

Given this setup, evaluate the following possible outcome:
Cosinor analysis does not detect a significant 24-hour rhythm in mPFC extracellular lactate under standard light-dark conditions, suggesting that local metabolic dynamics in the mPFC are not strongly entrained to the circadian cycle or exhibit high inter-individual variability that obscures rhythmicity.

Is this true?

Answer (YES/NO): NO